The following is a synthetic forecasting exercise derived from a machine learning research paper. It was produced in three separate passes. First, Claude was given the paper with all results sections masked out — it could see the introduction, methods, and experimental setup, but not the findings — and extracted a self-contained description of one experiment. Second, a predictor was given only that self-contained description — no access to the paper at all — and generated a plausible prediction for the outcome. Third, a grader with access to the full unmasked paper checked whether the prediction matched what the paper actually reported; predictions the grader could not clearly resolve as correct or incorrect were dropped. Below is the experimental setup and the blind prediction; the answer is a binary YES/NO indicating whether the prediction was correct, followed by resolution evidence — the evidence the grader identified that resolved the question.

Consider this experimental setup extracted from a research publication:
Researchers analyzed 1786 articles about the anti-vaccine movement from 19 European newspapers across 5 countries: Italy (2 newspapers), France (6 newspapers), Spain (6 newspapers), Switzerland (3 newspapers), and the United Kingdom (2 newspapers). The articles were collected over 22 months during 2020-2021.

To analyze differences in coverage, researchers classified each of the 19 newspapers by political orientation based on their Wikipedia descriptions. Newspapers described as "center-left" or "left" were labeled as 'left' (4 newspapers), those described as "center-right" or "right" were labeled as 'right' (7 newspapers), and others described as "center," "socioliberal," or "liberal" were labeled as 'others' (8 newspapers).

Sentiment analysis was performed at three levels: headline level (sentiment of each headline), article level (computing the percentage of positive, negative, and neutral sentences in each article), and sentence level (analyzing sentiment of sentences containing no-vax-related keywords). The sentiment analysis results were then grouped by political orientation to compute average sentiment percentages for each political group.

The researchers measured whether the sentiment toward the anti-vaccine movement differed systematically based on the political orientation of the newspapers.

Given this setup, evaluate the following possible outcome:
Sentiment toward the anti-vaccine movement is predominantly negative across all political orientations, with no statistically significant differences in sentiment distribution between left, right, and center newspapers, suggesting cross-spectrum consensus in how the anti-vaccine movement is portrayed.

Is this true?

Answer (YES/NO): NO